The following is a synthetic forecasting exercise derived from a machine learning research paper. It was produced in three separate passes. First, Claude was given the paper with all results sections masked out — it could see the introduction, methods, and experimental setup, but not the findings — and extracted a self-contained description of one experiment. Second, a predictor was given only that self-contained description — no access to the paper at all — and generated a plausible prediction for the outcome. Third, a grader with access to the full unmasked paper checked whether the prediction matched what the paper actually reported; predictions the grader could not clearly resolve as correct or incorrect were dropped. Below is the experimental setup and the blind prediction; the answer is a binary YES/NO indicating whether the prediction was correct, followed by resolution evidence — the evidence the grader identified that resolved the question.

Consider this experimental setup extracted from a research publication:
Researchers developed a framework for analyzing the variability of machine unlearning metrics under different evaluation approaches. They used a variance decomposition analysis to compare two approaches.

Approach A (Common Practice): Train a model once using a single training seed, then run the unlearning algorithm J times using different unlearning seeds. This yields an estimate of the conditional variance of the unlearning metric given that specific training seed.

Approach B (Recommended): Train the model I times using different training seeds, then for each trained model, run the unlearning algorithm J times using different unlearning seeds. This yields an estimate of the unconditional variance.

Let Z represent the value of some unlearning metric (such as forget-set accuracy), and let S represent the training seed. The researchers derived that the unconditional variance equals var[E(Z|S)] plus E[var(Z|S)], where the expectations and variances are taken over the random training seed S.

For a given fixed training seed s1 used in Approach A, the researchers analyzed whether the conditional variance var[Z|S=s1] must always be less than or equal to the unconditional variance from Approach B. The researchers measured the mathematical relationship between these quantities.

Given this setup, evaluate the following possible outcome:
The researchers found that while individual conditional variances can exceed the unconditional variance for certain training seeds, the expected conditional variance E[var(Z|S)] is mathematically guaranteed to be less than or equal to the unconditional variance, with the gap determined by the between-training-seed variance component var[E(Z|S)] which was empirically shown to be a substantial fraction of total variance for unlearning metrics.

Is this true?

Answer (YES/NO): YES